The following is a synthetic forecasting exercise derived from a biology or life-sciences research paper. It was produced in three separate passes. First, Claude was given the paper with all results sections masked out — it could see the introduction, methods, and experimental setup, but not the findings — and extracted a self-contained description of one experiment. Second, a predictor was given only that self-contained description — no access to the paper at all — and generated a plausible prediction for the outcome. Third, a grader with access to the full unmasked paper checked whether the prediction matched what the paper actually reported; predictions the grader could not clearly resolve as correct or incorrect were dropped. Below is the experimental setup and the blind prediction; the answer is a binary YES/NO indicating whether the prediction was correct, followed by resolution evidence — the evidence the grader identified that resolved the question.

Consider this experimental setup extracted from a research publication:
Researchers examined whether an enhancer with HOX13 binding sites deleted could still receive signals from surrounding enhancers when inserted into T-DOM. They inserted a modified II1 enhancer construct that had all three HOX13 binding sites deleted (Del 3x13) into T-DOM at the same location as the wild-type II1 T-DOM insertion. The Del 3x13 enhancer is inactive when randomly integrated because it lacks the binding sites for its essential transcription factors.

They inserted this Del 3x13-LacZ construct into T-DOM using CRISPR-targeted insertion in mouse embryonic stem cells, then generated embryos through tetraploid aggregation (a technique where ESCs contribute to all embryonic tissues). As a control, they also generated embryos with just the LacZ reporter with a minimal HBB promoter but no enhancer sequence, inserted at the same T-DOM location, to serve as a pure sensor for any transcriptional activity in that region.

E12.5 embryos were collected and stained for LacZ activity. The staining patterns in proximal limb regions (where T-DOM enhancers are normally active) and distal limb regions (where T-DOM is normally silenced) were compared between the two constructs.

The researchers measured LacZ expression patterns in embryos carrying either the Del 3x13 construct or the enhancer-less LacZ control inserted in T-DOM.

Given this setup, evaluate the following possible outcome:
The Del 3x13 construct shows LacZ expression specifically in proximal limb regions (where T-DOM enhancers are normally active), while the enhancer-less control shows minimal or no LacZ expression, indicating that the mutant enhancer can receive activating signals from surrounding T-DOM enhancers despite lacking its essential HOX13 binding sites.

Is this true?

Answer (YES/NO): NO